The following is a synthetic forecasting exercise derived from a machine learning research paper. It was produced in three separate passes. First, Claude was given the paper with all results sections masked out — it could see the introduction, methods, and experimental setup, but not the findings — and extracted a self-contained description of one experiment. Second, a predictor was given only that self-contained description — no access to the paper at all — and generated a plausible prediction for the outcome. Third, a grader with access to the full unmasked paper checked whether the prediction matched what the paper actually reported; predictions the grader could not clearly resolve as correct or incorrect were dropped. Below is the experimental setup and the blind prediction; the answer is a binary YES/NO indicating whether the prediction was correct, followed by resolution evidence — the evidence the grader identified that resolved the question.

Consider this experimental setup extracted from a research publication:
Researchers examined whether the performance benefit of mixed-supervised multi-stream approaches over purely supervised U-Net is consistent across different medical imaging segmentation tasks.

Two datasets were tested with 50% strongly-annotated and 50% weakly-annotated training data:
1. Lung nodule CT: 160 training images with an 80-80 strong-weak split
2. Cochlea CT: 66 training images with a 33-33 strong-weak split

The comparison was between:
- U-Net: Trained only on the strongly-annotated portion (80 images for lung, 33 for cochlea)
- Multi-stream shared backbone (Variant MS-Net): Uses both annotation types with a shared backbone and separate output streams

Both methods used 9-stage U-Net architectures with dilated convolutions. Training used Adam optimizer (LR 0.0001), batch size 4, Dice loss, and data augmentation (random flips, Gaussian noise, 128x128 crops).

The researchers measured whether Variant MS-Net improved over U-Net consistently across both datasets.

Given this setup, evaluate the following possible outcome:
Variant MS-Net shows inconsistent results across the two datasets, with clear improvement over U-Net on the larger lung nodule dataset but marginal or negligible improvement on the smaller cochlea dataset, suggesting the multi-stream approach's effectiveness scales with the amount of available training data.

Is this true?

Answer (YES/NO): NO